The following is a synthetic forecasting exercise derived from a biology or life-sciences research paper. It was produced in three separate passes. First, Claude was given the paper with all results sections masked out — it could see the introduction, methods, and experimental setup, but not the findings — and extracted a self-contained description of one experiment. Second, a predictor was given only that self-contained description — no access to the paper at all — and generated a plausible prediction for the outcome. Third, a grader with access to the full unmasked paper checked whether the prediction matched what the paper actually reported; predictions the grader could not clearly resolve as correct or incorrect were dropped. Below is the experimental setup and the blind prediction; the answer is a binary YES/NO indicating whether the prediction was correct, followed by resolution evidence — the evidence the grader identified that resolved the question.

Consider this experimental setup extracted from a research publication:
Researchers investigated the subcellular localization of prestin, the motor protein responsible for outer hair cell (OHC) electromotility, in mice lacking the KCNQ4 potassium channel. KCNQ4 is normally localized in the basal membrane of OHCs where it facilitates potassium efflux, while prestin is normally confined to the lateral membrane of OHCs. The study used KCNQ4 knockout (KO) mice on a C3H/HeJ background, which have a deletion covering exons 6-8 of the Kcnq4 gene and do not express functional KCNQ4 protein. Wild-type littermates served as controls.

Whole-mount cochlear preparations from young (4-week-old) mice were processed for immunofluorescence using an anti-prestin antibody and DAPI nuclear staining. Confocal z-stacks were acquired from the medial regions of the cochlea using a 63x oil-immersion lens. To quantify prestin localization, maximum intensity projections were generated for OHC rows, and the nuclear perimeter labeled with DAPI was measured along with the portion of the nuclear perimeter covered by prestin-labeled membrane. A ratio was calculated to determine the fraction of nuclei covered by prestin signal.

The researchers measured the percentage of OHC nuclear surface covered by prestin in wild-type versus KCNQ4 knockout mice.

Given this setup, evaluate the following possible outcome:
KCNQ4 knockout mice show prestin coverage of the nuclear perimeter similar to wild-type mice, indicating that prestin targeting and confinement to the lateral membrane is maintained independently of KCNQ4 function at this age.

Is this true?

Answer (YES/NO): NO